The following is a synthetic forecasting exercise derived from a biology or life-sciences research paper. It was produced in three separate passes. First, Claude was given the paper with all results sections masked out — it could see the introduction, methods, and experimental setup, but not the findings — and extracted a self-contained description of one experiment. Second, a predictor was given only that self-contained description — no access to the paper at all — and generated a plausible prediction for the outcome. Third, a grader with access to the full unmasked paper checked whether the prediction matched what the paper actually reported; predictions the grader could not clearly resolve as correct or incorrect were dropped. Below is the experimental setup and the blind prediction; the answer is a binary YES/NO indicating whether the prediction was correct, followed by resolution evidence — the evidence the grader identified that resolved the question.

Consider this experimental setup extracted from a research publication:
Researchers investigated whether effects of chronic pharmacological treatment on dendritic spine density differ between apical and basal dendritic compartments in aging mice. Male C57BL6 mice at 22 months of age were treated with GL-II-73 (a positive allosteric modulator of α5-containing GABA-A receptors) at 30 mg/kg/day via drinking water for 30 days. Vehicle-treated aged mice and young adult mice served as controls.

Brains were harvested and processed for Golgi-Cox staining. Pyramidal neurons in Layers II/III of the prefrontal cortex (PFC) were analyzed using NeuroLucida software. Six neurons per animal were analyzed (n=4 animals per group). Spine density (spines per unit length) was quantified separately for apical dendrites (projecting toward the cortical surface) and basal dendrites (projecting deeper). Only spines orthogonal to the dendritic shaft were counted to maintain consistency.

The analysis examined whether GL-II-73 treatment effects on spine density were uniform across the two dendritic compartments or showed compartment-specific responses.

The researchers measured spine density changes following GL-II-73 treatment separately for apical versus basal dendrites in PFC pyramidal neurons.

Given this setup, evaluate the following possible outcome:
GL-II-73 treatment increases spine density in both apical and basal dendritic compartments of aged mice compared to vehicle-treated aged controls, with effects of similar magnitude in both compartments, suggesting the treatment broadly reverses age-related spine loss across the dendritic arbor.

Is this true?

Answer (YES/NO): NO